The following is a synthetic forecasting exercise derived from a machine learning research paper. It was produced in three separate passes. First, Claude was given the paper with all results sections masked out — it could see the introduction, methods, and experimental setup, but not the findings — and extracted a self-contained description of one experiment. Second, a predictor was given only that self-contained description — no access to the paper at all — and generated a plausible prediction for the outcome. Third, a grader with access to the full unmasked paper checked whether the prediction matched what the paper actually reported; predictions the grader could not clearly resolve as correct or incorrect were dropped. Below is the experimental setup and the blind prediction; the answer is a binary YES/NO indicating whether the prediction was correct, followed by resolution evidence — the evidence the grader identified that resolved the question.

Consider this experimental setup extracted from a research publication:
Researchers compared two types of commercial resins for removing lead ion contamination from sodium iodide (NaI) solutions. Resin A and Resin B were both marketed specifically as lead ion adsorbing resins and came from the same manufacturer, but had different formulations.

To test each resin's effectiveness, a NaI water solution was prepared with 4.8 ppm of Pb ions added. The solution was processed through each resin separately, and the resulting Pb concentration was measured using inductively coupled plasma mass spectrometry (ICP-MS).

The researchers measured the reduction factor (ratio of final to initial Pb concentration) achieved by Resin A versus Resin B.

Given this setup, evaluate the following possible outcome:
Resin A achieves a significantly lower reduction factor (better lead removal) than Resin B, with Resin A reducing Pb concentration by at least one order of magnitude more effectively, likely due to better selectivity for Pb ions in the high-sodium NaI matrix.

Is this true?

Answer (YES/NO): NO